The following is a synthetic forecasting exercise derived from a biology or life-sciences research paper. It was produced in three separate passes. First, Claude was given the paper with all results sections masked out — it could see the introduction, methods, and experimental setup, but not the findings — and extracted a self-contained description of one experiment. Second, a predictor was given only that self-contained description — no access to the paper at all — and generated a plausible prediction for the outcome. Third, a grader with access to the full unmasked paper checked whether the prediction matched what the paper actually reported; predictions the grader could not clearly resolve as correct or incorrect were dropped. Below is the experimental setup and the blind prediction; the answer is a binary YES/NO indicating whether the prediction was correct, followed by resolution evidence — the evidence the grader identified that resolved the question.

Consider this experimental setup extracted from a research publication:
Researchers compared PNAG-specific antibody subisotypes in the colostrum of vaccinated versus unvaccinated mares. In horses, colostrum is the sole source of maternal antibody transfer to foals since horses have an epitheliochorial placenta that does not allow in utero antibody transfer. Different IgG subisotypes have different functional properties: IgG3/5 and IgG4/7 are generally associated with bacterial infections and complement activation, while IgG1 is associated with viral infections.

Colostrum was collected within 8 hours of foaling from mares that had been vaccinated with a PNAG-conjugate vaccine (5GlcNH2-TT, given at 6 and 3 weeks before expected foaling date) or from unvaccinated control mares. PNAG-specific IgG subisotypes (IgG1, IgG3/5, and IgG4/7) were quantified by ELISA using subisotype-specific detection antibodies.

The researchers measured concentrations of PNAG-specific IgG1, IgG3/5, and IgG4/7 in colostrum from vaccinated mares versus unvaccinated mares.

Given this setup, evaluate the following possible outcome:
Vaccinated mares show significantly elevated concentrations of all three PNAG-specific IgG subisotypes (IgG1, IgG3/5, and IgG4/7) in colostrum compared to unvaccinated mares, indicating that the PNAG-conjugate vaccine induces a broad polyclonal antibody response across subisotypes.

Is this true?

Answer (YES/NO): YES